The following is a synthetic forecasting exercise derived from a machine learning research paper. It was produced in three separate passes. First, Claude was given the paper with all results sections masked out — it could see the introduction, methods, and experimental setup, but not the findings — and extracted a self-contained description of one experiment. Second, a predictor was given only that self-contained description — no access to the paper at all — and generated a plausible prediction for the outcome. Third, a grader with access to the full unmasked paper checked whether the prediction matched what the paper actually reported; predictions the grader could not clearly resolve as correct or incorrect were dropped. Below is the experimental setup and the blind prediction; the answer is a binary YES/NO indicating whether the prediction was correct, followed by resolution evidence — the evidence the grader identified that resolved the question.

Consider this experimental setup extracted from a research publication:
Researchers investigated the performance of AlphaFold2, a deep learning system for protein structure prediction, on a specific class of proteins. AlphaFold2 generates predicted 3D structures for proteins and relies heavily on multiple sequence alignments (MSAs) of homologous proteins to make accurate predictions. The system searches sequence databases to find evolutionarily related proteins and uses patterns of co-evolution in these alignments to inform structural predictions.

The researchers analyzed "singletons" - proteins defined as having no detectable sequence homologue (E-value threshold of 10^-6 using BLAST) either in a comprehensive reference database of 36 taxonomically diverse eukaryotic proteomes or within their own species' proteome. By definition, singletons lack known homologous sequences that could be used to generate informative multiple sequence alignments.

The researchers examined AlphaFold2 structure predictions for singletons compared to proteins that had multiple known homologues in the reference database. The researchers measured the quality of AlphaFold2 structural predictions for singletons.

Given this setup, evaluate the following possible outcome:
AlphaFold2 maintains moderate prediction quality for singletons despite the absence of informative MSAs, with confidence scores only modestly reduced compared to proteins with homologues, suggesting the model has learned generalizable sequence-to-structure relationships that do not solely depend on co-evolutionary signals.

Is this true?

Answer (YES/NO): NO